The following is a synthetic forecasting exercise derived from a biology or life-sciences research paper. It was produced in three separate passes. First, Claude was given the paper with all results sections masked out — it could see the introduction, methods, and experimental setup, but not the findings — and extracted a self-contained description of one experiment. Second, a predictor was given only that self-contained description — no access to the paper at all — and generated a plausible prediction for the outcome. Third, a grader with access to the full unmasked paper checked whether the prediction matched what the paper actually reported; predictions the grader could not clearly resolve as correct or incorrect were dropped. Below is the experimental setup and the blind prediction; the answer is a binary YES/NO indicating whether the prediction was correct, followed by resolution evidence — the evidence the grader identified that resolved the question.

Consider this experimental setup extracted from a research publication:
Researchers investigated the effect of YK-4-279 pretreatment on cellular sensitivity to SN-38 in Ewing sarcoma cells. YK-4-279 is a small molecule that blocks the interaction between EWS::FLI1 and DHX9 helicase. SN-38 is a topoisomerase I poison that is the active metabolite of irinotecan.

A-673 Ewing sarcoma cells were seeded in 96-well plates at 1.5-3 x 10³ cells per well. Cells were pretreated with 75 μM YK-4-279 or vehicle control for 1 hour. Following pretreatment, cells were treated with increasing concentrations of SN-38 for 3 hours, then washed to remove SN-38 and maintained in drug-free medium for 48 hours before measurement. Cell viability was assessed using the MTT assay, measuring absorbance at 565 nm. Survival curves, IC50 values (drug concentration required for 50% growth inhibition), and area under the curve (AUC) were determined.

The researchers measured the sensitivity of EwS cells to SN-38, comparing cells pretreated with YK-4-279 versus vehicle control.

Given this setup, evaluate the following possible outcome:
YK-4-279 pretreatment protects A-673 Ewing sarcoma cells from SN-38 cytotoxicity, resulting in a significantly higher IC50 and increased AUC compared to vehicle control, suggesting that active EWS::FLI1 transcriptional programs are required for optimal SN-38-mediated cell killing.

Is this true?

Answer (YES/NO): NO